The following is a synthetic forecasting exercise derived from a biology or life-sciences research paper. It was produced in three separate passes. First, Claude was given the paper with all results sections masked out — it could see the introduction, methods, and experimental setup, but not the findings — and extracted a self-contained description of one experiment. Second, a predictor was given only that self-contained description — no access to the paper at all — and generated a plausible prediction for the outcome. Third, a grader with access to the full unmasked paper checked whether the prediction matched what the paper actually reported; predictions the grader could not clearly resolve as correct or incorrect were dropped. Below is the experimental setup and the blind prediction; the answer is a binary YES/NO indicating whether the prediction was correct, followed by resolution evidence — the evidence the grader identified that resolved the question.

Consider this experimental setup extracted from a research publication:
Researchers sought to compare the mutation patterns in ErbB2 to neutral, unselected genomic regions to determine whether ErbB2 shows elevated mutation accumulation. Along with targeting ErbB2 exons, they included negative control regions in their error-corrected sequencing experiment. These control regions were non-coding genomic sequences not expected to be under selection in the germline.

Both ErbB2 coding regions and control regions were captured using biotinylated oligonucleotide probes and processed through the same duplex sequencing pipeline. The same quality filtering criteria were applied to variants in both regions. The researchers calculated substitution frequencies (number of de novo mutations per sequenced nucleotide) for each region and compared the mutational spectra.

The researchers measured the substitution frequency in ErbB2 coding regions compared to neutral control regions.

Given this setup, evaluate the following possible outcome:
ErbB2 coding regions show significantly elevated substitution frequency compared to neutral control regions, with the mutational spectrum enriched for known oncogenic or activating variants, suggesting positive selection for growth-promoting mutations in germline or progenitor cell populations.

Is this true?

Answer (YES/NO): YES